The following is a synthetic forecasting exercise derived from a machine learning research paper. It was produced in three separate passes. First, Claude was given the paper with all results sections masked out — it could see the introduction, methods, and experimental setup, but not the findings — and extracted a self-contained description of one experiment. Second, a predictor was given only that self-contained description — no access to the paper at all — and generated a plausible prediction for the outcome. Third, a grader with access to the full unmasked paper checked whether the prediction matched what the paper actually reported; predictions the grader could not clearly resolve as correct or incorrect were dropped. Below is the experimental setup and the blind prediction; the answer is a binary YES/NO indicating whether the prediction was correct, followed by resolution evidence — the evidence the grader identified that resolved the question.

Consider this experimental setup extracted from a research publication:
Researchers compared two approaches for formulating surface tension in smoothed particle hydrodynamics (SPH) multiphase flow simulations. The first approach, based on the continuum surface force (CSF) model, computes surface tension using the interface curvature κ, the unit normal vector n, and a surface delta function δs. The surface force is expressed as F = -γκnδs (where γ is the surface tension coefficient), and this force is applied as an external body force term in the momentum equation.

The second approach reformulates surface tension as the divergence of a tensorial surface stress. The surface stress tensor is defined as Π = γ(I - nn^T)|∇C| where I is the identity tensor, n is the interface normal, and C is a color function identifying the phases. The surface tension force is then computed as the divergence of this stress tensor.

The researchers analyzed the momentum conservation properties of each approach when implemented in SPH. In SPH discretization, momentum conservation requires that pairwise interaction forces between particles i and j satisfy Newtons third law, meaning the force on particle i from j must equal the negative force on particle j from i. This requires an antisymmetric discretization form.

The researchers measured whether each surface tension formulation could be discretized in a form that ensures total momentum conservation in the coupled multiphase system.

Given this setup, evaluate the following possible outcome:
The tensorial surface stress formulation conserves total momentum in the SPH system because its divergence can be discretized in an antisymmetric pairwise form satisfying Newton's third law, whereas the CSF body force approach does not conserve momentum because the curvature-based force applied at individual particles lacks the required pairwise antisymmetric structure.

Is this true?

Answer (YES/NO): YES